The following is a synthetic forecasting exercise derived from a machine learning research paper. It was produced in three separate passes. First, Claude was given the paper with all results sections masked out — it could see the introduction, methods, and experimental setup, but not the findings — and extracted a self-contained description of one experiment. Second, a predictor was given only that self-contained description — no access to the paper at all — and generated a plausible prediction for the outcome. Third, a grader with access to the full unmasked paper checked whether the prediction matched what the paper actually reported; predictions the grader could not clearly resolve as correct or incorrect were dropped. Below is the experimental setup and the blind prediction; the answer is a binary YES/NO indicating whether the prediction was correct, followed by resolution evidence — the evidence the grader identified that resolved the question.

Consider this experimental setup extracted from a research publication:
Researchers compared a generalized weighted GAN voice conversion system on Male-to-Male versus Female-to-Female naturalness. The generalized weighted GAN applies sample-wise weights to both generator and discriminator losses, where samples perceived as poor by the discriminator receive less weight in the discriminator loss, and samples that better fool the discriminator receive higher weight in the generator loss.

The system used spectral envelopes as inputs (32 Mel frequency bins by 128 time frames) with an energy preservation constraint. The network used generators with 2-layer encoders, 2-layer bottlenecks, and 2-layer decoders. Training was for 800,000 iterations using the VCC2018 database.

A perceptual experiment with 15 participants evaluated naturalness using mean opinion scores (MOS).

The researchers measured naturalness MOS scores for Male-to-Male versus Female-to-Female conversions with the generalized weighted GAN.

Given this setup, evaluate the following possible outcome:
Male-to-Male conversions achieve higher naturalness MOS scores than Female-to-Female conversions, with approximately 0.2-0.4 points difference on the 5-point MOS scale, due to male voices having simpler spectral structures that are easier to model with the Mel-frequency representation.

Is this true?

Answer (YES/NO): NO